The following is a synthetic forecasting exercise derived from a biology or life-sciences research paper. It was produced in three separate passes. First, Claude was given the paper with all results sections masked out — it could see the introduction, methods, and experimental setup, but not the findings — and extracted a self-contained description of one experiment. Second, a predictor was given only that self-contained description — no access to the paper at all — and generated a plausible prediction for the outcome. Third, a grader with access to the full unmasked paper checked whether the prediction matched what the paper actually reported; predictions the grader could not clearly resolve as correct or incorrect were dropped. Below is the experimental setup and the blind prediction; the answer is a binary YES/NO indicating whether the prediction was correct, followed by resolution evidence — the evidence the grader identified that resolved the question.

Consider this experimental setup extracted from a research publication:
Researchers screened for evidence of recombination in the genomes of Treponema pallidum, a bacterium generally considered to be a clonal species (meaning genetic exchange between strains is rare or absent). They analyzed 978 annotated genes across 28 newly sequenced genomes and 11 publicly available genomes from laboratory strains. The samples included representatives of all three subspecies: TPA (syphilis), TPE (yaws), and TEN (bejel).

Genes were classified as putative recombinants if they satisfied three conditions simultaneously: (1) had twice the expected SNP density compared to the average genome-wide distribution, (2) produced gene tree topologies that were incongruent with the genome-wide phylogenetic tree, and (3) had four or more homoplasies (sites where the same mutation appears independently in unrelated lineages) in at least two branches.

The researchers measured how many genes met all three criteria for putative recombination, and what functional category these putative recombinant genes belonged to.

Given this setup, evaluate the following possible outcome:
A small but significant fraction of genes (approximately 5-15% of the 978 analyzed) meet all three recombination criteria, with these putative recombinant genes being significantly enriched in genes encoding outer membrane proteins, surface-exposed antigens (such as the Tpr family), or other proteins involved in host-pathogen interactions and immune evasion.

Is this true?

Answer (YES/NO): NO